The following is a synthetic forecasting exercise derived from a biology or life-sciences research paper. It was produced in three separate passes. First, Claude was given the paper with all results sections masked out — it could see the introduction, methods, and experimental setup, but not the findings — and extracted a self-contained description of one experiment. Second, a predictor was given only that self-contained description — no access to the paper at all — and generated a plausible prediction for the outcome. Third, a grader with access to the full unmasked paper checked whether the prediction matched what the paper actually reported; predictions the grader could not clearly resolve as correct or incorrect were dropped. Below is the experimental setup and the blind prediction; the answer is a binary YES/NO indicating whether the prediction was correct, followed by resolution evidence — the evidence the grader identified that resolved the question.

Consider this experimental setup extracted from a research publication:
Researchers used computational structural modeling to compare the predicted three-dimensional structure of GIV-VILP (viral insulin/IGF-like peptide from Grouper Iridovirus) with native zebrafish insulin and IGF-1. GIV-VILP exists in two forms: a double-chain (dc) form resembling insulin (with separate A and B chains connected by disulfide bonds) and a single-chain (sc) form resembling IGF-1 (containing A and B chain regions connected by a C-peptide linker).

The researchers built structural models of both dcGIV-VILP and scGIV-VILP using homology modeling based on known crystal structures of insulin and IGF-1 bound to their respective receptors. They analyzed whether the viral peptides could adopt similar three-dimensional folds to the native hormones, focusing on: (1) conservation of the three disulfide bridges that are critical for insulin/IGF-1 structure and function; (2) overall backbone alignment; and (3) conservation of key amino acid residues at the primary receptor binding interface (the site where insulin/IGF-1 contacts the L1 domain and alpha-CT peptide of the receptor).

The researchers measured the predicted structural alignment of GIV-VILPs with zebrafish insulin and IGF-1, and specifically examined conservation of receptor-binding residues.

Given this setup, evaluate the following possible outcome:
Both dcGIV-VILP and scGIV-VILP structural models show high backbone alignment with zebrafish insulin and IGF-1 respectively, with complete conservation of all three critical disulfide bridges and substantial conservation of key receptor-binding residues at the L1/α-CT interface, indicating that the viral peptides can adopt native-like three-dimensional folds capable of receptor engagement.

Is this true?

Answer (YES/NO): YES